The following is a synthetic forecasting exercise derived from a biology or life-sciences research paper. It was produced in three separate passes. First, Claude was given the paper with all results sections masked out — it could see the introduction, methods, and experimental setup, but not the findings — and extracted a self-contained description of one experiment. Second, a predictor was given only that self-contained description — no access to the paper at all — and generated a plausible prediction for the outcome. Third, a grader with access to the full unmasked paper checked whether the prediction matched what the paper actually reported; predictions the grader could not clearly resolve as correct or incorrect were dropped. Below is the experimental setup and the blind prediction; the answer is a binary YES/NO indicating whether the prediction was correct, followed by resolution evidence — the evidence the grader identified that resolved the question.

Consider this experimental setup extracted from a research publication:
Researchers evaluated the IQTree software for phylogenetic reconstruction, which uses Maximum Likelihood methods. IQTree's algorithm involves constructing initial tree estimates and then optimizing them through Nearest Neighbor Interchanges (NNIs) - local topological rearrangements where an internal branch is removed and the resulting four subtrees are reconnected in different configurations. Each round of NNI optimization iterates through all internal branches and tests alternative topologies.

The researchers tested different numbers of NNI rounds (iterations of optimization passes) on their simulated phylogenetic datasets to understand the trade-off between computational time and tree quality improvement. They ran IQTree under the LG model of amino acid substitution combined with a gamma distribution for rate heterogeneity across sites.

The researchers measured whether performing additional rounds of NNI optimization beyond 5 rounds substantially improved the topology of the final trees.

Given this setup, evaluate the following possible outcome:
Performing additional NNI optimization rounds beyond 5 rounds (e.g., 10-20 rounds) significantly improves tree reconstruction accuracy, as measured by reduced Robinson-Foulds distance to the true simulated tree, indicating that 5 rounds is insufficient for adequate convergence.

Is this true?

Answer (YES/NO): NO